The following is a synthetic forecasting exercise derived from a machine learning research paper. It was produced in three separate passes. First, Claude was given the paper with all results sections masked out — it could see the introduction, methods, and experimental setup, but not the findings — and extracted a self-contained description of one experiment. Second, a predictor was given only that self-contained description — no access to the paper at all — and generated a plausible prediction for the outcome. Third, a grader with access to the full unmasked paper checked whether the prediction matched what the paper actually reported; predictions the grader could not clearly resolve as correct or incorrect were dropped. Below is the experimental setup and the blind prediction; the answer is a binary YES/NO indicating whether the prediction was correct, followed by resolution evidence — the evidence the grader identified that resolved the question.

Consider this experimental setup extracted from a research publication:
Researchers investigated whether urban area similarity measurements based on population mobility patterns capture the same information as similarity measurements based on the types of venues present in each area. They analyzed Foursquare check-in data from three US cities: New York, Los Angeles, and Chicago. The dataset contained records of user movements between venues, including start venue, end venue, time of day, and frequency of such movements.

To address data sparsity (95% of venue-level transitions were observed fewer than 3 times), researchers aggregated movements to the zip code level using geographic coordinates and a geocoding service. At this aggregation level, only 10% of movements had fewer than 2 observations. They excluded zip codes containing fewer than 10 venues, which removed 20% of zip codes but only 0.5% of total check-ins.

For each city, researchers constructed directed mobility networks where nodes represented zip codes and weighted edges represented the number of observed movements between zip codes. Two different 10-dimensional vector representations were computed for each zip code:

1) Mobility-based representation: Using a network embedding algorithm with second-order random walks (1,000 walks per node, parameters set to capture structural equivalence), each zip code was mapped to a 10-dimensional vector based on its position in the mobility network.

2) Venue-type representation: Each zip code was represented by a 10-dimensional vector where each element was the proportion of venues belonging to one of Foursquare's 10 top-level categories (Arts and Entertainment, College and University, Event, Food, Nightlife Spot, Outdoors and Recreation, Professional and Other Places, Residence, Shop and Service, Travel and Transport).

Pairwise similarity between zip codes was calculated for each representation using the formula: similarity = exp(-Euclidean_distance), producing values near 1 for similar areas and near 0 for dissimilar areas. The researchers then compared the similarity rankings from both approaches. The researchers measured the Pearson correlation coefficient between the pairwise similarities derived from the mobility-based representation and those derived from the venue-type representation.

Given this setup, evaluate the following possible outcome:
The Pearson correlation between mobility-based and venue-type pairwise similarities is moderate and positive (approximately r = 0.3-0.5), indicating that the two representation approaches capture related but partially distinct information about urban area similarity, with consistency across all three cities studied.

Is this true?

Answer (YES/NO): NO